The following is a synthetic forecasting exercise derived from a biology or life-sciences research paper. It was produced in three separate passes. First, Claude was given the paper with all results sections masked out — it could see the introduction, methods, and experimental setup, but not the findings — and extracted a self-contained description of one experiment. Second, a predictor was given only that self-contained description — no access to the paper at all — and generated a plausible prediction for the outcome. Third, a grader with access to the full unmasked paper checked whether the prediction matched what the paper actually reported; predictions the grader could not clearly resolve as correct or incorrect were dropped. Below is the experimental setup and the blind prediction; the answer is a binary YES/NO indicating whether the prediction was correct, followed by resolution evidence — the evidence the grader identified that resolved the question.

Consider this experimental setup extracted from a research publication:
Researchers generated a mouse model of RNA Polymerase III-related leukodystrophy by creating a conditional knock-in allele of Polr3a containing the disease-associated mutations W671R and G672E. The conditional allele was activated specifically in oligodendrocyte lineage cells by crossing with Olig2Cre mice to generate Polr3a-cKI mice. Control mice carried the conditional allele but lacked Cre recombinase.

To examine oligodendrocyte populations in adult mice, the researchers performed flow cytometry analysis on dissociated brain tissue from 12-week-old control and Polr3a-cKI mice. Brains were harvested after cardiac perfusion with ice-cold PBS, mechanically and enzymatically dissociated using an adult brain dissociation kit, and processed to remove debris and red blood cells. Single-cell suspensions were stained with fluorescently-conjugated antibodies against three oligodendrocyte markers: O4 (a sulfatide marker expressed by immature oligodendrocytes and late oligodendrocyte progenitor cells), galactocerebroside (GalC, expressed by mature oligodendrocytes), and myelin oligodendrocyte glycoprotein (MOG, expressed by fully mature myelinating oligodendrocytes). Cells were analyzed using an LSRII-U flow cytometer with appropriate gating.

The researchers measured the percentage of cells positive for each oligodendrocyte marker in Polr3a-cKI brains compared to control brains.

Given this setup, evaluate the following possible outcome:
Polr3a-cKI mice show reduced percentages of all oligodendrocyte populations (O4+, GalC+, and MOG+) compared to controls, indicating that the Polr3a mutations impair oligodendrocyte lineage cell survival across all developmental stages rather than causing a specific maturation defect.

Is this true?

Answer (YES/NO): NO